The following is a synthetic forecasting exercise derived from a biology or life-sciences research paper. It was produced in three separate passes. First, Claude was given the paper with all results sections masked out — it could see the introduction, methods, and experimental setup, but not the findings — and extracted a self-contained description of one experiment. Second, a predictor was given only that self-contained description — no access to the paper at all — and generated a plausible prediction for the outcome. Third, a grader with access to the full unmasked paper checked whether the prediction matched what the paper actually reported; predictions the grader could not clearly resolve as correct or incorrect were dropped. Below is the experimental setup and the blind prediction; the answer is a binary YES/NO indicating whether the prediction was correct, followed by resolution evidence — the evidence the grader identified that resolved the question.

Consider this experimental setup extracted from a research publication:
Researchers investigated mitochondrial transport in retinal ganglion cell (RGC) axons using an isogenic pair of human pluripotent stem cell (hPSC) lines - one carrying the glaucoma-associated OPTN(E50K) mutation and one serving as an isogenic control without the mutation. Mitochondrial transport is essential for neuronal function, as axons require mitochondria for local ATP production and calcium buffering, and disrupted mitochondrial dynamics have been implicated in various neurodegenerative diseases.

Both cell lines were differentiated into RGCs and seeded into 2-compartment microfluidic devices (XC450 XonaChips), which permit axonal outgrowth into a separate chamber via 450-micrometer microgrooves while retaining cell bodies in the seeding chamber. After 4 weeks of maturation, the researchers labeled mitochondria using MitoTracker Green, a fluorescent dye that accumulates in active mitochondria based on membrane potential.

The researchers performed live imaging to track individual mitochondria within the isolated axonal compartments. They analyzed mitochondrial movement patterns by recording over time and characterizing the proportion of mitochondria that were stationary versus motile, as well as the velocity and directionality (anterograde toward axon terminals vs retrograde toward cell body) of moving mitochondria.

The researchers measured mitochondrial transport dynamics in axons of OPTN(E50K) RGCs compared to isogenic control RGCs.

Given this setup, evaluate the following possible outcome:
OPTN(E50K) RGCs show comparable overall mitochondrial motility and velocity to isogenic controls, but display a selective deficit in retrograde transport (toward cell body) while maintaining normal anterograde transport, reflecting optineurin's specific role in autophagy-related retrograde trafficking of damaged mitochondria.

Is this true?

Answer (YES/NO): NO